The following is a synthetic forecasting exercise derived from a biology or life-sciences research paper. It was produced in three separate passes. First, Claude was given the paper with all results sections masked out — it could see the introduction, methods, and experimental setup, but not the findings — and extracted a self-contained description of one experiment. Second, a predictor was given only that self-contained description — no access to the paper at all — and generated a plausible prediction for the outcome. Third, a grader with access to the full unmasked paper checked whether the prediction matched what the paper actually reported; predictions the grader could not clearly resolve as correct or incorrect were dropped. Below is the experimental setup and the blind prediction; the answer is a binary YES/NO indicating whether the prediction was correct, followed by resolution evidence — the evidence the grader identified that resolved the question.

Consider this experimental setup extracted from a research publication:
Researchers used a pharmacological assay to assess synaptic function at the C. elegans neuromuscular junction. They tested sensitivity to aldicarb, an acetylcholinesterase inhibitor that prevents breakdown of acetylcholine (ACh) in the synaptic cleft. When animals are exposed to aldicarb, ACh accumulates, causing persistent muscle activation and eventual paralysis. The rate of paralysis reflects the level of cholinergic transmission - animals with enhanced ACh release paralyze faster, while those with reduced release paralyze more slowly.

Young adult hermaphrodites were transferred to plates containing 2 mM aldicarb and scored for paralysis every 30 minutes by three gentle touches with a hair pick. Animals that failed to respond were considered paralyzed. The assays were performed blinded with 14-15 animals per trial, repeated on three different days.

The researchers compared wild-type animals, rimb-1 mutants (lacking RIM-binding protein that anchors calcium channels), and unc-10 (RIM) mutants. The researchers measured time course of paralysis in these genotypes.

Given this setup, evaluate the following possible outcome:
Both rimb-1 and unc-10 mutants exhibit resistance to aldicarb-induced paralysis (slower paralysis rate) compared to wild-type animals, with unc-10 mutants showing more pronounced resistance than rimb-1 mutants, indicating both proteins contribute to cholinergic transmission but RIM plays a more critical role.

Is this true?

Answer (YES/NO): YES